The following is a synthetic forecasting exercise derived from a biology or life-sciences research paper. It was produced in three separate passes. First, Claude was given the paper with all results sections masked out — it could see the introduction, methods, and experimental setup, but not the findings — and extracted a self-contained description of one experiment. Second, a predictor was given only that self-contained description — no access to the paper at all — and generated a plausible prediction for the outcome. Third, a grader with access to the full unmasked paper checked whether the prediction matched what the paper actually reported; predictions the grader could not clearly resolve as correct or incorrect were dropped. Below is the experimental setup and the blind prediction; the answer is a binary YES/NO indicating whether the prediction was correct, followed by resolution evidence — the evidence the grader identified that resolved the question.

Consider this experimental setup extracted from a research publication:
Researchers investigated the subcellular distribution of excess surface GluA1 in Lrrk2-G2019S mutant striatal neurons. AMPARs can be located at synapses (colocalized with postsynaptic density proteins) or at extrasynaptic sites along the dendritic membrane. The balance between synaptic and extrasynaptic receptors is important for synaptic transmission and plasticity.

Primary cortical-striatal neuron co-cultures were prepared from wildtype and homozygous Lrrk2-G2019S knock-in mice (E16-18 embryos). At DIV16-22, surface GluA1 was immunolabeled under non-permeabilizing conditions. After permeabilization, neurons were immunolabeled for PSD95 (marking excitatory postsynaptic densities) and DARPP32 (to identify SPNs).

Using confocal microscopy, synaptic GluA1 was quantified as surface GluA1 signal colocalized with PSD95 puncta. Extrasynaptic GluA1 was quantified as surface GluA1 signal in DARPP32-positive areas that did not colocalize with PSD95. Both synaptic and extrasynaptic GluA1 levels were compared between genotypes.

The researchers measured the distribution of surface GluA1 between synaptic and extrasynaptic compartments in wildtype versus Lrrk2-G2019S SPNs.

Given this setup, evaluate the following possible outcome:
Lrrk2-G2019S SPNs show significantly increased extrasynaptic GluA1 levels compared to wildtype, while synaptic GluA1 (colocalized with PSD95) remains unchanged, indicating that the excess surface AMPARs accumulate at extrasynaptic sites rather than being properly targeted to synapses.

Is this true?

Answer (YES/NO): NO